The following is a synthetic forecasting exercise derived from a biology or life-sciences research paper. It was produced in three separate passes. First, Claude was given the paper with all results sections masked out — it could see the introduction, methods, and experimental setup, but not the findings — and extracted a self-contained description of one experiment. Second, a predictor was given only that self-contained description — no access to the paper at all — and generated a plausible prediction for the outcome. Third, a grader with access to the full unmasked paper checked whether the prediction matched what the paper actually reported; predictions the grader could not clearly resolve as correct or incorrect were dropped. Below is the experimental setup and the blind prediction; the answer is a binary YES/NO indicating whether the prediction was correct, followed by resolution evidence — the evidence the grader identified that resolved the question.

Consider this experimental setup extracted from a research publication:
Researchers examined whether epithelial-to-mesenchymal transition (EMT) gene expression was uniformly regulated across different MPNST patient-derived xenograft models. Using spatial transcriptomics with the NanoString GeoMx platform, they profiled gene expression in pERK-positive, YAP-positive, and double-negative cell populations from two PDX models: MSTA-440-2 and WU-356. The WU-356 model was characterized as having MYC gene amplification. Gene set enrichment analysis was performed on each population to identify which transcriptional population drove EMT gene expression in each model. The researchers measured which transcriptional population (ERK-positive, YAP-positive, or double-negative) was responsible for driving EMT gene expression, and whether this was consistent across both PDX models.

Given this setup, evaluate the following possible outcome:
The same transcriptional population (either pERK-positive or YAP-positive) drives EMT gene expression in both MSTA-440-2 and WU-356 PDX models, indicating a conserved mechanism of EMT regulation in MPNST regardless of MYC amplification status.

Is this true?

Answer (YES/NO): NO